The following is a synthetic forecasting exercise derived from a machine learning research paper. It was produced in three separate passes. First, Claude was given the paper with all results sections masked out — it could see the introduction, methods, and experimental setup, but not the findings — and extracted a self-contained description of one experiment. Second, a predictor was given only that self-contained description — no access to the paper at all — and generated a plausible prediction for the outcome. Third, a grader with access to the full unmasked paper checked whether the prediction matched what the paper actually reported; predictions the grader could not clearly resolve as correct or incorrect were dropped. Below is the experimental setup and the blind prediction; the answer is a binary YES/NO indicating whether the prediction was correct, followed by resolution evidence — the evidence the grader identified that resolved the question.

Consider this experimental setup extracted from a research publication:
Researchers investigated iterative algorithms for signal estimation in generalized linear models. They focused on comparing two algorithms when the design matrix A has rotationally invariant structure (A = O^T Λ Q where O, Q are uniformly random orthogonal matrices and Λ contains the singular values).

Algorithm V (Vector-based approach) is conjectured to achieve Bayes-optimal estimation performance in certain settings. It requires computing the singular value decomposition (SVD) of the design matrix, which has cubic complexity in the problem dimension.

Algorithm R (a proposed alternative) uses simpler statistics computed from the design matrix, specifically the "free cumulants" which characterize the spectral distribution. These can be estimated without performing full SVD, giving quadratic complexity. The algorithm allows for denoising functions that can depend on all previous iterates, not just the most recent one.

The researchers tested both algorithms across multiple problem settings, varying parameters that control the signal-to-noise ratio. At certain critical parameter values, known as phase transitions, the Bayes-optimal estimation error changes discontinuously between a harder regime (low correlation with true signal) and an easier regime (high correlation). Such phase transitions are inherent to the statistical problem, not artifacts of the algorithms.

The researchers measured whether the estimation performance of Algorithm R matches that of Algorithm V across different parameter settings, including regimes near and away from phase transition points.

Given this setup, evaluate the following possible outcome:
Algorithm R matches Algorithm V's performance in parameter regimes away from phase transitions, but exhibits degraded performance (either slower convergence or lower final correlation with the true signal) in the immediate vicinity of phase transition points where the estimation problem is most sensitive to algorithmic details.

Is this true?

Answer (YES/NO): YES